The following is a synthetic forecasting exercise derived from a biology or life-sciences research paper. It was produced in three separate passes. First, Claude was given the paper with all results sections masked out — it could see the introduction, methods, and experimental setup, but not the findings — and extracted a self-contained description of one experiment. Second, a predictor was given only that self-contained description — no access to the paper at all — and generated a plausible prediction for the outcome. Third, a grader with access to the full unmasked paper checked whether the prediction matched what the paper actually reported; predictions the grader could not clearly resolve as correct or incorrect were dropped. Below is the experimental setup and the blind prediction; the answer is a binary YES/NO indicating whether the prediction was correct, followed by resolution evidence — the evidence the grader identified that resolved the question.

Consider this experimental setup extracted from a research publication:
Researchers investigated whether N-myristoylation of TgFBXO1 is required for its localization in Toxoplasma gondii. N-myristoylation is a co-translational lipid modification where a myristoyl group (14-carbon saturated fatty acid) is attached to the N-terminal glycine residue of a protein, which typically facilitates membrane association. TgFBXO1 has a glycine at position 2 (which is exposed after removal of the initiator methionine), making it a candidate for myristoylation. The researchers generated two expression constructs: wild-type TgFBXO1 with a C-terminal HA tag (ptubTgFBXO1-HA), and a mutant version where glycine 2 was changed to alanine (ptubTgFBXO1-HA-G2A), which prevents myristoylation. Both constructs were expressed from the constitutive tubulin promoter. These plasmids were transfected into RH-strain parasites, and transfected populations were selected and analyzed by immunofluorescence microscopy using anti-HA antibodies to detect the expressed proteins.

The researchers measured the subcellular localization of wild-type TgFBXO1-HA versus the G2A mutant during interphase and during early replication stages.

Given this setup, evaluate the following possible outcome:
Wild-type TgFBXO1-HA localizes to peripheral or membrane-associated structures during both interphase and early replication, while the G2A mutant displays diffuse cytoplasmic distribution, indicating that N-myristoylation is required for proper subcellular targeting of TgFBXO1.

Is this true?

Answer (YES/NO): YES